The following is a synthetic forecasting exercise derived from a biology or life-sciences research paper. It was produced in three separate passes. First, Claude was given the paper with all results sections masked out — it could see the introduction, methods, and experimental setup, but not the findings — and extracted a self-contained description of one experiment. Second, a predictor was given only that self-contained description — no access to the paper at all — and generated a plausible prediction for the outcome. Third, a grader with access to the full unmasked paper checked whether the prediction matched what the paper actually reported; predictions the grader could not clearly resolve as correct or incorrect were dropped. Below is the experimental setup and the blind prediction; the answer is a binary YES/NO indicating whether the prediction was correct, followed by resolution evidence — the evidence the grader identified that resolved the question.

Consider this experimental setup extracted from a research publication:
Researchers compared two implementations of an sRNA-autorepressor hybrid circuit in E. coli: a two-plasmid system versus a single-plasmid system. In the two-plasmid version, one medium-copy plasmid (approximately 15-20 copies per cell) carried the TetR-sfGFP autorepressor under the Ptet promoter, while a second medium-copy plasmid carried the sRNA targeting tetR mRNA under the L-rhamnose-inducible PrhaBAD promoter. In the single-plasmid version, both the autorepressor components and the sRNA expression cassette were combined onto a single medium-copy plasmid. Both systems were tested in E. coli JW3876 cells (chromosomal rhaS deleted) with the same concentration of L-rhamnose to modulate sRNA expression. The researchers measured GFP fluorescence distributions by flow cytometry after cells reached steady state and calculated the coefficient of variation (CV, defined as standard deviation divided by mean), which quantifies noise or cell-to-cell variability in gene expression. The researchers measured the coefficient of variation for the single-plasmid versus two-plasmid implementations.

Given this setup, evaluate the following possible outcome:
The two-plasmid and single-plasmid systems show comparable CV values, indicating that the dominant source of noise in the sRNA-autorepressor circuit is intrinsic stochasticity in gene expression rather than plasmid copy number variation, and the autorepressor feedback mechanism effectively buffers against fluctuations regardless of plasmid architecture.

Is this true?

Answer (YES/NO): NO